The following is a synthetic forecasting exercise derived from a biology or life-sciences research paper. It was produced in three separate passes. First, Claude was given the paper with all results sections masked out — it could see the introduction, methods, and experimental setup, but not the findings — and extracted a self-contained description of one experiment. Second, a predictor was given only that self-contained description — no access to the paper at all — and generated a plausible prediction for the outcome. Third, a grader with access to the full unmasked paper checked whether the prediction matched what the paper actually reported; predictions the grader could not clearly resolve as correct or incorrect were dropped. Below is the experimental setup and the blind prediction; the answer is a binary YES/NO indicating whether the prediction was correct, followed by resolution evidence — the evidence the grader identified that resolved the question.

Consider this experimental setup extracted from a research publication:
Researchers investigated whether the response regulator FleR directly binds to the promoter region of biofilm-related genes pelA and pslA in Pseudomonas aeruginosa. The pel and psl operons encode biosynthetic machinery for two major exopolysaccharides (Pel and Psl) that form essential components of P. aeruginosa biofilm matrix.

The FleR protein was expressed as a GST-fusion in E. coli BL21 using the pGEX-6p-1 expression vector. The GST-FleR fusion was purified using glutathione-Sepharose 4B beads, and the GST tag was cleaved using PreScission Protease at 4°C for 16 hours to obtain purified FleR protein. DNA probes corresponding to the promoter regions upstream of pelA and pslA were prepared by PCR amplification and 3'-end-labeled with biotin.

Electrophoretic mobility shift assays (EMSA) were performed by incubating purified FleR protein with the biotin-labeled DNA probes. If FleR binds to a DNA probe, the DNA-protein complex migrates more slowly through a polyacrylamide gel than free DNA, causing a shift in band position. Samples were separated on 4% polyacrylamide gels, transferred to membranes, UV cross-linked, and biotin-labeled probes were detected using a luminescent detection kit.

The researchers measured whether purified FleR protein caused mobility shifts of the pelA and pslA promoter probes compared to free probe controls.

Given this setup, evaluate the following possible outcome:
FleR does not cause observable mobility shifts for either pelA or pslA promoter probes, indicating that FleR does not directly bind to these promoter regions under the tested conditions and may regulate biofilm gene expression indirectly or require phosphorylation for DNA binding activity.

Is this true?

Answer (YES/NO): YES